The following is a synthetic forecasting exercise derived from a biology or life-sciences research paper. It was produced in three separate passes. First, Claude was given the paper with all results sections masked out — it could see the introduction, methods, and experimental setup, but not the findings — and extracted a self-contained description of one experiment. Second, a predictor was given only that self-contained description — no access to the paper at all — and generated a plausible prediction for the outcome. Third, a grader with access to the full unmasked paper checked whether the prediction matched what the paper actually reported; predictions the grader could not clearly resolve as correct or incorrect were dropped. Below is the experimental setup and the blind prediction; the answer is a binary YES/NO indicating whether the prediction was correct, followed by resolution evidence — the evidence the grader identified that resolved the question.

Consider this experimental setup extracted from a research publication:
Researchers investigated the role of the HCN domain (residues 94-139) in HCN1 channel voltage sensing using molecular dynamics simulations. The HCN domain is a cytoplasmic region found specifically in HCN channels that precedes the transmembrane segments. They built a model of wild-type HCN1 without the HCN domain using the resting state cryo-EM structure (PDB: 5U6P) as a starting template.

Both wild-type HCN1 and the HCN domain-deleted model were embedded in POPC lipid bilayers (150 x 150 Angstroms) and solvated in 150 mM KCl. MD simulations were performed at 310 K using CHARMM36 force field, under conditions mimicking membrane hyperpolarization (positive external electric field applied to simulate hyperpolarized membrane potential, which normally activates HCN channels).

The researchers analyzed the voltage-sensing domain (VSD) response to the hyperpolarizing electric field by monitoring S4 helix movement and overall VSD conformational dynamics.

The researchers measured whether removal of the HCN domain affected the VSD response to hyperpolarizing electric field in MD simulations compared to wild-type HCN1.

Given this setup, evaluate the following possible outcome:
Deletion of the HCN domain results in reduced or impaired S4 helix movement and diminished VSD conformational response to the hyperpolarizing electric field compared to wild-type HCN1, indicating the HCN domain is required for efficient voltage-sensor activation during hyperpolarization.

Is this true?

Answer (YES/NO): NO